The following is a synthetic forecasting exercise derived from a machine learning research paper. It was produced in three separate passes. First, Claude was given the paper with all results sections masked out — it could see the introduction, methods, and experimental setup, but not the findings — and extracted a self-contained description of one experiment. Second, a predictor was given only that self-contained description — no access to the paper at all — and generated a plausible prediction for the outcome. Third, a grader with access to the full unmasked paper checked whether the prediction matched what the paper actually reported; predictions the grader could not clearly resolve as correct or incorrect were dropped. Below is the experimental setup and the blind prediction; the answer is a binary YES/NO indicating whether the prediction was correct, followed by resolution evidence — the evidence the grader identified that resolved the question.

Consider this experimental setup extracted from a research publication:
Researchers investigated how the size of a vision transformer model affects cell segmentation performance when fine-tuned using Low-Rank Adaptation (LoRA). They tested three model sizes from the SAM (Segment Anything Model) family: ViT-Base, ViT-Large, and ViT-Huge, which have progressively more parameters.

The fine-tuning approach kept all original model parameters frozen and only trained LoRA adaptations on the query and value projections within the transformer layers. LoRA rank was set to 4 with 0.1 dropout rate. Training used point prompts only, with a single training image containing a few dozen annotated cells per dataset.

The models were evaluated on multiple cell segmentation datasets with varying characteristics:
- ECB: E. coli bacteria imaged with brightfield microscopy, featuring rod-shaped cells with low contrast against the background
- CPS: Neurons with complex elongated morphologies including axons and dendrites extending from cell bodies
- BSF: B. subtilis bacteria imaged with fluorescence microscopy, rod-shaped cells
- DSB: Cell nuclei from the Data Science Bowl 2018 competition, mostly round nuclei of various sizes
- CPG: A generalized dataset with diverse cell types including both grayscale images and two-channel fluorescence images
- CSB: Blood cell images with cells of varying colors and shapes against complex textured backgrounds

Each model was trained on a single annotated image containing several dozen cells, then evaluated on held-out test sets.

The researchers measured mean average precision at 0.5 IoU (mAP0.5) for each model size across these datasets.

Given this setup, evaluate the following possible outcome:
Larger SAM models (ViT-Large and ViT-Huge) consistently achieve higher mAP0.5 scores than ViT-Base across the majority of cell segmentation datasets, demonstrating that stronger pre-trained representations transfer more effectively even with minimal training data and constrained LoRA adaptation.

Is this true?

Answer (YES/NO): YES